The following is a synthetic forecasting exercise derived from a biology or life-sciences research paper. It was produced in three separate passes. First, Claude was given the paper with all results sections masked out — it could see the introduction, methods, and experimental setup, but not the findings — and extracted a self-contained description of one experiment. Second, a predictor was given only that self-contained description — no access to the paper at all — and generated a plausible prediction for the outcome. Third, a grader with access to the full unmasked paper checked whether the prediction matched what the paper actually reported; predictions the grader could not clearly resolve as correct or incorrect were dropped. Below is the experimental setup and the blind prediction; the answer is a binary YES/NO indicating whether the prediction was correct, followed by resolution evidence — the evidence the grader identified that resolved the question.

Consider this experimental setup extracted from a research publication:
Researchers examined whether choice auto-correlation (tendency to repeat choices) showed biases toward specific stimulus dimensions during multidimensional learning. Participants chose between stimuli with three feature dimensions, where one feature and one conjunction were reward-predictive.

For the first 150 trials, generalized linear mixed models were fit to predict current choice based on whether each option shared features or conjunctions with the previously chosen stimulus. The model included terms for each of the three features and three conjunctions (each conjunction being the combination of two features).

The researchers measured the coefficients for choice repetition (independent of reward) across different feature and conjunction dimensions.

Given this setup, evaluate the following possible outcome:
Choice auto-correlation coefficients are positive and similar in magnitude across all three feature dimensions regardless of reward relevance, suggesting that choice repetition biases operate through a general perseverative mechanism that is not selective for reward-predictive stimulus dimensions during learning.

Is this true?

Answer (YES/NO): NO